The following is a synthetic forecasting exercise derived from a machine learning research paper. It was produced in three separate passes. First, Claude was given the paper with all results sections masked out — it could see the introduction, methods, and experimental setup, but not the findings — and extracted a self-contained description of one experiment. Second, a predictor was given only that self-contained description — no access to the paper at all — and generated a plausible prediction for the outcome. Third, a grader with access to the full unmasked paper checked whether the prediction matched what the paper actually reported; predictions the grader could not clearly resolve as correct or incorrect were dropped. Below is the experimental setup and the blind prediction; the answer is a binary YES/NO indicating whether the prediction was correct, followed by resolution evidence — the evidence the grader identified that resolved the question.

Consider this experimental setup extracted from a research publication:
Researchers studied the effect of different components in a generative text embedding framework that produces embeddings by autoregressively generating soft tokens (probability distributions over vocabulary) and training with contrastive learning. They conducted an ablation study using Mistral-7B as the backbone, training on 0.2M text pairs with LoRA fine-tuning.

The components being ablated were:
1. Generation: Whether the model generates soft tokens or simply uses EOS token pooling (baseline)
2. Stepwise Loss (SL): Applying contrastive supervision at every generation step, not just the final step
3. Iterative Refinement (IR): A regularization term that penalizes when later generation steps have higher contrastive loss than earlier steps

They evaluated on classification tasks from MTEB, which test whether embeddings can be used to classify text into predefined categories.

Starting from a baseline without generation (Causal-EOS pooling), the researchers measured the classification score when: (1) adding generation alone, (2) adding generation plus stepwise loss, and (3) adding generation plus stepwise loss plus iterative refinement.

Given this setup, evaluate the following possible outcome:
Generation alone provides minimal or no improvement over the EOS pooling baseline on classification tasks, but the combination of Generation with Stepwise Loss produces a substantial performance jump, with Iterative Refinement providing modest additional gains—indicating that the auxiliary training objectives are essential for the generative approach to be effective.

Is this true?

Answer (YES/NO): NO